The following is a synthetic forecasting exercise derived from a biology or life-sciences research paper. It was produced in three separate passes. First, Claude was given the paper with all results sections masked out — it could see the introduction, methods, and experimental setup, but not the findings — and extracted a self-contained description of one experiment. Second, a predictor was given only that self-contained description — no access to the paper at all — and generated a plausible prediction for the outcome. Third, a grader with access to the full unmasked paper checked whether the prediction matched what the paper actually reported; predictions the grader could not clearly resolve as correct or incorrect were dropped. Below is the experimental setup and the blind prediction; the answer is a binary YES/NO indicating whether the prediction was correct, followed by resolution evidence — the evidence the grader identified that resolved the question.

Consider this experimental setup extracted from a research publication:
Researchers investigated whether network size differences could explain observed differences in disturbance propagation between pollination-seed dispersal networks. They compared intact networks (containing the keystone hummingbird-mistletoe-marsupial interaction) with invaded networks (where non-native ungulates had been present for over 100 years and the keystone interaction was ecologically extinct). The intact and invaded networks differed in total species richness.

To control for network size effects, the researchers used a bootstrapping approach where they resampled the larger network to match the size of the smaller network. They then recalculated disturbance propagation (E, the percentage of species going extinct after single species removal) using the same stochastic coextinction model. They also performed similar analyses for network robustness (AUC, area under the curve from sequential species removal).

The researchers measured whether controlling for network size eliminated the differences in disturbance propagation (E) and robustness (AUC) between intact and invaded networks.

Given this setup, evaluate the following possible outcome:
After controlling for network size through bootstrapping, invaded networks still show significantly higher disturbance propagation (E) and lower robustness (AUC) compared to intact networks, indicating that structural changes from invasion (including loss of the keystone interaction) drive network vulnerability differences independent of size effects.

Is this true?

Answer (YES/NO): NO